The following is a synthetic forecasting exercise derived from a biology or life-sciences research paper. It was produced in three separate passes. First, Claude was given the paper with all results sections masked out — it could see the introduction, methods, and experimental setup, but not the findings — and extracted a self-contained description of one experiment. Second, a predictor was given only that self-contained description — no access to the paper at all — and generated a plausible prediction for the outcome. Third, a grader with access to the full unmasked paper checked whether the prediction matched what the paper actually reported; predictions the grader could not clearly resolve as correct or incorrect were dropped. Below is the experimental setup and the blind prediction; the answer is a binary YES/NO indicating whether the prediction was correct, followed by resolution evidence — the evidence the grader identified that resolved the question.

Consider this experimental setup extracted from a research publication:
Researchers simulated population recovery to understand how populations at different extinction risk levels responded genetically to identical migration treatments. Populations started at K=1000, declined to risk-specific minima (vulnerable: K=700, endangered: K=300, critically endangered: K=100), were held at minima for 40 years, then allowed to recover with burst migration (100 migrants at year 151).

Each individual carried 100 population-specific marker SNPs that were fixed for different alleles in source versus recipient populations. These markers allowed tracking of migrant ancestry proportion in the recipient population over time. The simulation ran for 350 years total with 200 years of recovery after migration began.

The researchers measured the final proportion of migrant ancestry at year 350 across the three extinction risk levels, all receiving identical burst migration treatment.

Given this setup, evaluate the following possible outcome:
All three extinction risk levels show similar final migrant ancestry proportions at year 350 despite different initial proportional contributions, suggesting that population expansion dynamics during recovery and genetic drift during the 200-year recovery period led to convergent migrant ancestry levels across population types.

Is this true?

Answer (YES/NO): NO